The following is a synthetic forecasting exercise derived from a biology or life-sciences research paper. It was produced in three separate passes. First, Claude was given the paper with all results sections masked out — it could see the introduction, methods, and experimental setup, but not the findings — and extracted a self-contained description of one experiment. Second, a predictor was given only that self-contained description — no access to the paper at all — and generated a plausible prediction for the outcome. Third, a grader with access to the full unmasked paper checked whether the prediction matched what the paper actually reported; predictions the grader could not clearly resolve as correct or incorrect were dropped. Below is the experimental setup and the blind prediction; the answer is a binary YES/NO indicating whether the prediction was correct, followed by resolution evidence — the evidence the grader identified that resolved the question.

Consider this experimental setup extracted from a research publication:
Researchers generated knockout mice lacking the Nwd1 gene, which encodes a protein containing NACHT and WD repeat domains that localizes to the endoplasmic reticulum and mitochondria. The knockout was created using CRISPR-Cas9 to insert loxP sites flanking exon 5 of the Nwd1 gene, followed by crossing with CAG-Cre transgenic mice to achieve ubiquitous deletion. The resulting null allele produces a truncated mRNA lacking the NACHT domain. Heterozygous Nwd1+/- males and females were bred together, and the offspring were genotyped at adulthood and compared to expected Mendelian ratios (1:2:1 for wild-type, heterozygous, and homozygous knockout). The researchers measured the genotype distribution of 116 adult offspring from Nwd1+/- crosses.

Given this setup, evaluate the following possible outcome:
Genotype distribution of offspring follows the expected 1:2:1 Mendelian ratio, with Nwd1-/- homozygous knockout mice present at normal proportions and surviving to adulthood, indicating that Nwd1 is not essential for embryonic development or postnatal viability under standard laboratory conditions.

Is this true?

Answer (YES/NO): NO